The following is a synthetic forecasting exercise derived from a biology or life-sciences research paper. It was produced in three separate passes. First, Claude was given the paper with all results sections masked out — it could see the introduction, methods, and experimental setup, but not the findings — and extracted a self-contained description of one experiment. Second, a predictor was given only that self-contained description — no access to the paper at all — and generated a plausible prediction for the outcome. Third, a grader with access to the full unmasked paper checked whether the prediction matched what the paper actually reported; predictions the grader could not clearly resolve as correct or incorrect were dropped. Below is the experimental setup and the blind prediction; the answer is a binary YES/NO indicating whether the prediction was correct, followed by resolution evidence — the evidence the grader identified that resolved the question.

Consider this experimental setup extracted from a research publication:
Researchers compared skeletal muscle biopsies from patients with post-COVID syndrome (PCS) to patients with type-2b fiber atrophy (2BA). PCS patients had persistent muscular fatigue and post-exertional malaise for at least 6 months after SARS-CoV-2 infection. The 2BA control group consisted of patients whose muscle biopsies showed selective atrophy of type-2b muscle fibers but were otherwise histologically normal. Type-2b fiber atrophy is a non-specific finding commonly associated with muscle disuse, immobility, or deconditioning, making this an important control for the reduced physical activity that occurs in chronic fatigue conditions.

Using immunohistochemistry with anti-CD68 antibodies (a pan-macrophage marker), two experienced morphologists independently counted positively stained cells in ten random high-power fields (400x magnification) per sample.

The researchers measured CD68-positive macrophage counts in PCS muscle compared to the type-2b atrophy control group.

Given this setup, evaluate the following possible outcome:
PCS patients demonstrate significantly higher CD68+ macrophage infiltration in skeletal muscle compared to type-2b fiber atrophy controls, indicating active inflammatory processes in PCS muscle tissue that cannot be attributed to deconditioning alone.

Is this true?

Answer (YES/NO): YES